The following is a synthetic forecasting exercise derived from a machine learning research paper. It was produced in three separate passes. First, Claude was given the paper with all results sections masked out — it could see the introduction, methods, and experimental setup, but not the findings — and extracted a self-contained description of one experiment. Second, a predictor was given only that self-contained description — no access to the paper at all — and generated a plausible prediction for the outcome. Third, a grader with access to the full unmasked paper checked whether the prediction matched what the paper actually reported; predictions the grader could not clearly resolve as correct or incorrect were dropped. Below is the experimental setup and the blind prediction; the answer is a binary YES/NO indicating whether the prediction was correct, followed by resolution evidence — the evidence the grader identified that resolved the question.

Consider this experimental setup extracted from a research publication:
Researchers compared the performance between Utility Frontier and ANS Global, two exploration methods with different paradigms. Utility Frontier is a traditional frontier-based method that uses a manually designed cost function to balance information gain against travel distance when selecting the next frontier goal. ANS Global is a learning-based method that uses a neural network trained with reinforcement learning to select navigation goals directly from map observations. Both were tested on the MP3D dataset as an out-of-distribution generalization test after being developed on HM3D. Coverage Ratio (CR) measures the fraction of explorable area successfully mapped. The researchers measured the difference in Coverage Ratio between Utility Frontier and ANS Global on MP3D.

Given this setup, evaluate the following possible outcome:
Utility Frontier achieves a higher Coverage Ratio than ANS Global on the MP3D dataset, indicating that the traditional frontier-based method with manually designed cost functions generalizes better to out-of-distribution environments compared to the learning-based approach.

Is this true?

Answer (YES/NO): NO